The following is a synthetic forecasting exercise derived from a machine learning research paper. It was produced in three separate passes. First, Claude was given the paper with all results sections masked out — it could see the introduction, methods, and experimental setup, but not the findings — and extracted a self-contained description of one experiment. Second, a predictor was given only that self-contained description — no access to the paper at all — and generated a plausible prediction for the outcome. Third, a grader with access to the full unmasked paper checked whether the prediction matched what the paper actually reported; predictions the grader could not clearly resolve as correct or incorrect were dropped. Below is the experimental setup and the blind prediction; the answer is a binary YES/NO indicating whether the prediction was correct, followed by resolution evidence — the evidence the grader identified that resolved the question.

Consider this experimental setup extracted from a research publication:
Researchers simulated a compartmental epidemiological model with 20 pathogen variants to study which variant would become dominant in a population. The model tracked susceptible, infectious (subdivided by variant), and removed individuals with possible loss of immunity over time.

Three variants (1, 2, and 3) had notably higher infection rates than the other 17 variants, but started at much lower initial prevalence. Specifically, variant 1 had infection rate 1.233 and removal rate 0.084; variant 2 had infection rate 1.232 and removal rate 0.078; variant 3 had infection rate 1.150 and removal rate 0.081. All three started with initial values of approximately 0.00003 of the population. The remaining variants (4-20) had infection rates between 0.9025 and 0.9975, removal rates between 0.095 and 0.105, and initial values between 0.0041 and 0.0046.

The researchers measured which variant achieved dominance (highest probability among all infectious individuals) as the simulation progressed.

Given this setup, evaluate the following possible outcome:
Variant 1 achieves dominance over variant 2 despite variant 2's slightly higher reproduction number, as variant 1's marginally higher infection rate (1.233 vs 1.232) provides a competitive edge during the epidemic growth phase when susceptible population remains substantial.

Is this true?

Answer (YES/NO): NO